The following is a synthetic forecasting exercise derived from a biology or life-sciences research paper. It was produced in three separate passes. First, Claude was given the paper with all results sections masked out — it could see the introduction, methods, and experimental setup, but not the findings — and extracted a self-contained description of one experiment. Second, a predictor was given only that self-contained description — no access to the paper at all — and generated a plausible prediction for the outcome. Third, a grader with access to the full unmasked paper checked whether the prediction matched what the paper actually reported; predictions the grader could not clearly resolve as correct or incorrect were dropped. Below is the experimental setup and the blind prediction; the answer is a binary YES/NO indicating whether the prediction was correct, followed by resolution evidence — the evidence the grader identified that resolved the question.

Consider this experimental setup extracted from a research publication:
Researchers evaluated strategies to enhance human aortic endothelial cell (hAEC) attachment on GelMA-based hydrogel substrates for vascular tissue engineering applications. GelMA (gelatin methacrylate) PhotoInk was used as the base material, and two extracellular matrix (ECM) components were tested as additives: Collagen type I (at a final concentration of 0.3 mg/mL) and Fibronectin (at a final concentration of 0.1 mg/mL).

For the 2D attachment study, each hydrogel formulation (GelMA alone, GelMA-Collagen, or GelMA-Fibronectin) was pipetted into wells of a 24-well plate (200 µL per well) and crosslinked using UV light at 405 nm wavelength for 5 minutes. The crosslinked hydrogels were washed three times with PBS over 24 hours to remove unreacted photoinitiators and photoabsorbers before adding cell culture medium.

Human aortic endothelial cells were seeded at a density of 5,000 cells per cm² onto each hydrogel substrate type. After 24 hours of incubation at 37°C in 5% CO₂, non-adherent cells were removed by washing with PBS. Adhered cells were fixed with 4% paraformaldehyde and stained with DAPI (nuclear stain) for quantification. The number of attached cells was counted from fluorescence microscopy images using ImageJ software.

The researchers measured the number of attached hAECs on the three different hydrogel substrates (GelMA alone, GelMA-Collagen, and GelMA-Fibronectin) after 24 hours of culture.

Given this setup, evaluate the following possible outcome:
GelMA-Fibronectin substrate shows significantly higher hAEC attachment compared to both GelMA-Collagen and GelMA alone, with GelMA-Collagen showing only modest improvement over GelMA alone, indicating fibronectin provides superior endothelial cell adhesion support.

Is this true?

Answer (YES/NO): NO